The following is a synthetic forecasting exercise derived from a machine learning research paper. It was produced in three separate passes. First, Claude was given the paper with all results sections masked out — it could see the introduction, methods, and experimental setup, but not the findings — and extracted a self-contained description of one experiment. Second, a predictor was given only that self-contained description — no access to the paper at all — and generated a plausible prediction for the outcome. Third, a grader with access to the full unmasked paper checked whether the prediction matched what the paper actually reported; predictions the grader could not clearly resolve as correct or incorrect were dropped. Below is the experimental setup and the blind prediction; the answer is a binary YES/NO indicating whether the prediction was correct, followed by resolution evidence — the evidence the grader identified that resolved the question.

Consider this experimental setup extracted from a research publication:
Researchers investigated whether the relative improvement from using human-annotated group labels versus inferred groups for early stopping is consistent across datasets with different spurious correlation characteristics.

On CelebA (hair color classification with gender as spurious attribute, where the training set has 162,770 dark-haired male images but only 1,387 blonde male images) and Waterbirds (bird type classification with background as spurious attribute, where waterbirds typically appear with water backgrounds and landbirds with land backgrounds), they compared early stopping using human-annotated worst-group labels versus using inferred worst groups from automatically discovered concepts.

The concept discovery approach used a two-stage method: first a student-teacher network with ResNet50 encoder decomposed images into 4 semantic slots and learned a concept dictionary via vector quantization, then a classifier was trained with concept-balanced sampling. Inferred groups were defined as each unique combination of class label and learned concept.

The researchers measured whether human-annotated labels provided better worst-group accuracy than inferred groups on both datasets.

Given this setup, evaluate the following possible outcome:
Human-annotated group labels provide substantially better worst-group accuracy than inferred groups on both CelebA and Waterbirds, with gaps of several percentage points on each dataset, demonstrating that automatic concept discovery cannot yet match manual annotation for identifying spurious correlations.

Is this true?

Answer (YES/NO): NO